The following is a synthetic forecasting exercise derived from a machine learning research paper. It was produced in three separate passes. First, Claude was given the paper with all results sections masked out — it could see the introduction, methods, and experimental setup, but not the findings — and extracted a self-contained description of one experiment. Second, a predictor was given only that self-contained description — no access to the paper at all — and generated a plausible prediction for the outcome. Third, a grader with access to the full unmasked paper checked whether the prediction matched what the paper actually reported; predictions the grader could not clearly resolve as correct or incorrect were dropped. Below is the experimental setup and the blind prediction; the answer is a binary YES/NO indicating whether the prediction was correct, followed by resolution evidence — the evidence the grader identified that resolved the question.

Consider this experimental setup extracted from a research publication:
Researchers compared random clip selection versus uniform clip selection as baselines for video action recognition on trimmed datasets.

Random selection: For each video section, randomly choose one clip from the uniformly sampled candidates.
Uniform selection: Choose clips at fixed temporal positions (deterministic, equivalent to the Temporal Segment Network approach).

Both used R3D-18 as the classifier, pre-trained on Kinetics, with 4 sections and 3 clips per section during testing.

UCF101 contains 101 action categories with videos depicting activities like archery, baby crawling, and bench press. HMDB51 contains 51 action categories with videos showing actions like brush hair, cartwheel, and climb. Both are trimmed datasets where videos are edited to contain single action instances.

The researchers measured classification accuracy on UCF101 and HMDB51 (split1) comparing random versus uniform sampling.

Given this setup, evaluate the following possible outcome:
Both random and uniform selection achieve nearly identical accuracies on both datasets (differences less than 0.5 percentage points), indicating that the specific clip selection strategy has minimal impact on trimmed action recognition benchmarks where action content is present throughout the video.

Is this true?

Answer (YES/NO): NO